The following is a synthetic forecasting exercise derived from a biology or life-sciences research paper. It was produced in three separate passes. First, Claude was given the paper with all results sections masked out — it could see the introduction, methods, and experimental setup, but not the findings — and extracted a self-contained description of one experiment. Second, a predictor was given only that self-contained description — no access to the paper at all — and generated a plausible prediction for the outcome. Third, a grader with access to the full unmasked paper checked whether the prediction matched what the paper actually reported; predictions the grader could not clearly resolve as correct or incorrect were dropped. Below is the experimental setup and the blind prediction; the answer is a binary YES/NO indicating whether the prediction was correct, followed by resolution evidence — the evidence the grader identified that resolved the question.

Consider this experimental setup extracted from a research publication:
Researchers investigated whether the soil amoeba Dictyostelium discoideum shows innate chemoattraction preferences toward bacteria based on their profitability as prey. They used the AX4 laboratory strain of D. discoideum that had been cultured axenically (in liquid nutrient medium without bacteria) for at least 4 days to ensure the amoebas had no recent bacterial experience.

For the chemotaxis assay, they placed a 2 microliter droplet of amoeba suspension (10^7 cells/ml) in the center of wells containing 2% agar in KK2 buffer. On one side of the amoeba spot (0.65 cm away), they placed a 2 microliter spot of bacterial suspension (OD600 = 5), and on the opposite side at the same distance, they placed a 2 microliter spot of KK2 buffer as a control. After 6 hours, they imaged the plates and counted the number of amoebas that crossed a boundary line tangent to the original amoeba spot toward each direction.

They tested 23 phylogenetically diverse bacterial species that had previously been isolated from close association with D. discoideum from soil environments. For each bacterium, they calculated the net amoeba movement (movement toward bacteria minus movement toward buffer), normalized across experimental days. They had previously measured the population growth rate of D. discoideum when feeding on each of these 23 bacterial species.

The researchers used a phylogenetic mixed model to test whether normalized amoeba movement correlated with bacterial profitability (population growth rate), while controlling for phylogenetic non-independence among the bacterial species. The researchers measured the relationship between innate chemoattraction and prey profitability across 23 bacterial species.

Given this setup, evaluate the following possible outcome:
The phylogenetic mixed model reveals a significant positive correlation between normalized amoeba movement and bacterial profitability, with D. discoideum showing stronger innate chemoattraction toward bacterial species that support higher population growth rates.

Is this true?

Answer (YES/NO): YES